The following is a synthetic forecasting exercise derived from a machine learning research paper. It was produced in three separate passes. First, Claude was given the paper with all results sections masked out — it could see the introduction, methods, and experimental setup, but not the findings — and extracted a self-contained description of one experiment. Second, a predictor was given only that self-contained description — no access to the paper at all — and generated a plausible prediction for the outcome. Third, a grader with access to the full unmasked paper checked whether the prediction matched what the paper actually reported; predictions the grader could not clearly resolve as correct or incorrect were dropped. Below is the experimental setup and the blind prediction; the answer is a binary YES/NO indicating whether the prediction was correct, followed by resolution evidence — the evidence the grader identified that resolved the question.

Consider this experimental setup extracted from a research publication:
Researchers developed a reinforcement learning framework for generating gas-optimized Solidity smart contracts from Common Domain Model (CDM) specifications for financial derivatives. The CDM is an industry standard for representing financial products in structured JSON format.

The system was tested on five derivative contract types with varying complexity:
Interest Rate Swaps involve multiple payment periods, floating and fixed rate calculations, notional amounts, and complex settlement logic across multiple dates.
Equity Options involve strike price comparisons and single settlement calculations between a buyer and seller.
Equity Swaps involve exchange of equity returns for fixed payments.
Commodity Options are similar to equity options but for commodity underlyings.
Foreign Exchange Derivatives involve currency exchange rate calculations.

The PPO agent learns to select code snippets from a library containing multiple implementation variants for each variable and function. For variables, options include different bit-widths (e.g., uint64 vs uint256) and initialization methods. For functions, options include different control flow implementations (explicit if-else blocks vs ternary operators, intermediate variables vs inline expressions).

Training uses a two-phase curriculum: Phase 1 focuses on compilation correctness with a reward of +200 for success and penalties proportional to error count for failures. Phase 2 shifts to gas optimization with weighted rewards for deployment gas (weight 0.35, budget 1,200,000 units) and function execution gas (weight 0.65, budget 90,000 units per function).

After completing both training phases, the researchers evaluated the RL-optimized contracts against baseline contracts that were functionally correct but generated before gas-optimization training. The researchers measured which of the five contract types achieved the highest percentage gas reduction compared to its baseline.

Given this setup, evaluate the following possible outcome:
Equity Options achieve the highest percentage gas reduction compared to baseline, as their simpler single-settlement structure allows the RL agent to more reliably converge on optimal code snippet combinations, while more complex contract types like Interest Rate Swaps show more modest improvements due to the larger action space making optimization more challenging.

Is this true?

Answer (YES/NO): NO